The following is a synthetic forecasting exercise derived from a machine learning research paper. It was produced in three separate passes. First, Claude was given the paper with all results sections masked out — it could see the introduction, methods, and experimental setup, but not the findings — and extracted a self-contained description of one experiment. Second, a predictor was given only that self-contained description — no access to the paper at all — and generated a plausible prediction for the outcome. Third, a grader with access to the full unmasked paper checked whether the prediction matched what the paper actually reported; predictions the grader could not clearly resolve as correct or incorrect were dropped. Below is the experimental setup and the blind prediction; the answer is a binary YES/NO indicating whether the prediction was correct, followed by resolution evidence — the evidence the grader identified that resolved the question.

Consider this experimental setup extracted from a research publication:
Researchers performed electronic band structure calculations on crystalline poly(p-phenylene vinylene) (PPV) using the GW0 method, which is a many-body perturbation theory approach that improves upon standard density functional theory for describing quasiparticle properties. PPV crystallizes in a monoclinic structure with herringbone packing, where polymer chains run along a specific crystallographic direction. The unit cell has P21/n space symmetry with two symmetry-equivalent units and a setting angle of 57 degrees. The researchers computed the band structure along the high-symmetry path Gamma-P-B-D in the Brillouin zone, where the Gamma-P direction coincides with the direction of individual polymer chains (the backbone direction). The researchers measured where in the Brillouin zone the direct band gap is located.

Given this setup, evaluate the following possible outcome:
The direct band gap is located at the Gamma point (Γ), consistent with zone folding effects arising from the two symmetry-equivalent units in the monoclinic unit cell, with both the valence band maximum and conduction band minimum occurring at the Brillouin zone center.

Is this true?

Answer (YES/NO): NO